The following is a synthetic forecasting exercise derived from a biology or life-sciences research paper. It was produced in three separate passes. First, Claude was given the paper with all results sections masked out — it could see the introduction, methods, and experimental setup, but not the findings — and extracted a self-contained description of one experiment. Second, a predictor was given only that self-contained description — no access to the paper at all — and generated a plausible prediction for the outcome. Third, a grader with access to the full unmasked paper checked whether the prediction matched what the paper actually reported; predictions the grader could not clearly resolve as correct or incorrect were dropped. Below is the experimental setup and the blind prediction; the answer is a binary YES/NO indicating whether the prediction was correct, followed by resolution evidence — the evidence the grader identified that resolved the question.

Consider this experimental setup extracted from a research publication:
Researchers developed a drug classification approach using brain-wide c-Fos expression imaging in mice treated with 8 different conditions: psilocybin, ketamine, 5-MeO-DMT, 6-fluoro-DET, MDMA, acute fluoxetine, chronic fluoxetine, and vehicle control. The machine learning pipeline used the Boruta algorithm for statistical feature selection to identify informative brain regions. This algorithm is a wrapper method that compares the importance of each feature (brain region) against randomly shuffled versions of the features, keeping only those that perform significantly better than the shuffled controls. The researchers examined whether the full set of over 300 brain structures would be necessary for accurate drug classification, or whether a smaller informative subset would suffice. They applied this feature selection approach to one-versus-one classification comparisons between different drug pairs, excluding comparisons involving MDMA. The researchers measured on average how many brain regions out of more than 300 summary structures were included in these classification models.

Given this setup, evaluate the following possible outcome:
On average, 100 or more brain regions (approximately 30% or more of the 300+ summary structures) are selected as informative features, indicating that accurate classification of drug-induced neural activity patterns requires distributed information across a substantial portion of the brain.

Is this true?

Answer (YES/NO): NO